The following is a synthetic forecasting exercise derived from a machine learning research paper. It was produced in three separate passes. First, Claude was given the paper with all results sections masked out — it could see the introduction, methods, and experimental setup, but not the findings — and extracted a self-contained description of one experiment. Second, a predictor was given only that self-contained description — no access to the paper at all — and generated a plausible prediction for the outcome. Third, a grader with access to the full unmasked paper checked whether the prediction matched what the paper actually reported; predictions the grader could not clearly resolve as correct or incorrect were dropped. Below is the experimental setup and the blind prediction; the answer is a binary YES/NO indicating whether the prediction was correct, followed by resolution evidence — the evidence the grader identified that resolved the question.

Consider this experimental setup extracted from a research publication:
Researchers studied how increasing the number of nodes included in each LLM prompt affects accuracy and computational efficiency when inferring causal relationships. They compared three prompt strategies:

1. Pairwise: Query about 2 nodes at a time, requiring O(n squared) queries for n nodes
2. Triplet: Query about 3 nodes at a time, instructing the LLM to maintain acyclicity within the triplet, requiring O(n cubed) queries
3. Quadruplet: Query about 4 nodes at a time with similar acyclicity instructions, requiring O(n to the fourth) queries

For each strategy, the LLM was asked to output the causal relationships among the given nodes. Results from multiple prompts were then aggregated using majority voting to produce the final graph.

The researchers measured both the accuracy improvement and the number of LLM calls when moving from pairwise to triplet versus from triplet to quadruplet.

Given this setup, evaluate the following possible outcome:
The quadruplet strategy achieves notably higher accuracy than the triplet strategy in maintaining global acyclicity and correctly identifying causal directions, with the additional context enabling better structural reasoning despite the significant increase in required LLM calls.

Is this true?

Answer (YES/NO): NO